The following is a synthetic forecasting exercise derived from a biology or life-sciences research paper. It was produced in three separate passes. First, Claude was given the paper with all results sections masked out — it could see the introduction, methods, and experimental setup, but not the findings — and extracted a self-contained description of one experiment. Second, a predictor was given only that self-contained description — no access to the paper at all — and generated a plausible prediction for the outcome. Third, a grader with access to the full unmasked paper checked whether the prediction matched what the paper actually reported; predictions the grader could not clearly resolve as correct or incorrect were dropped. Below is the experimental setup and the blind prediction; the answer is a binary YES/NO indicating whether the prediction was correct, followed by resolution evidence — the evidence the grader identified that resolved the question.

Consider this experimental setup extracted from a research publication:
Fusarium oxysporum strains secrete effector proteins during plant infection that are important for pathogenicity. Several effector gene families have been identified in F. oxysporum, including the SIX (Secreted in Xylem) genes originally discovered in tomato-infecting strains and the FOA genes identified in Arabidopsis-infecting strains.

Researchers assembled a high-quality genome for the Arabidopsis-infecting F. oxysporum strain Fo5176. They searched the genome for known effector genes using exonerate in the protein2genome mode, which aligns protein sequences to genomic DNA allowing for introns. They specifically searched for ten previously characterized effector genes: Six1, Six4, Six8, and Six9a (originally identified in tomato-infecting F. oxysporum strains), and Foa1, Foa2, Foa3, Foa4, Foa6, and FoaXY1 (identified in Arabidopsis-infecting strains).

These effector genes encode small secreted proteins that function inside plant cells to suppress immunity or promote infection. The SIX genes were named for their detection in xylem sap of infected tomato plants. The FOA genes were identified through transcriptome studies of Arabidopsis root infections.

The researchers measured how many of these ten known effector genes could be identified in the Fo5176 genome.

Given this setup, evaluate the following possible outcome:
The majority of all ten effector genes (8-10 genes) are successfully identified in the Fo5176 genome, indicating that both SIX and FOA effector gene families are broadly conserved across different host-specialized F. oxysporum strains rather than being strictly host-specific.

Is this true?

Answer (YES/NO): YES